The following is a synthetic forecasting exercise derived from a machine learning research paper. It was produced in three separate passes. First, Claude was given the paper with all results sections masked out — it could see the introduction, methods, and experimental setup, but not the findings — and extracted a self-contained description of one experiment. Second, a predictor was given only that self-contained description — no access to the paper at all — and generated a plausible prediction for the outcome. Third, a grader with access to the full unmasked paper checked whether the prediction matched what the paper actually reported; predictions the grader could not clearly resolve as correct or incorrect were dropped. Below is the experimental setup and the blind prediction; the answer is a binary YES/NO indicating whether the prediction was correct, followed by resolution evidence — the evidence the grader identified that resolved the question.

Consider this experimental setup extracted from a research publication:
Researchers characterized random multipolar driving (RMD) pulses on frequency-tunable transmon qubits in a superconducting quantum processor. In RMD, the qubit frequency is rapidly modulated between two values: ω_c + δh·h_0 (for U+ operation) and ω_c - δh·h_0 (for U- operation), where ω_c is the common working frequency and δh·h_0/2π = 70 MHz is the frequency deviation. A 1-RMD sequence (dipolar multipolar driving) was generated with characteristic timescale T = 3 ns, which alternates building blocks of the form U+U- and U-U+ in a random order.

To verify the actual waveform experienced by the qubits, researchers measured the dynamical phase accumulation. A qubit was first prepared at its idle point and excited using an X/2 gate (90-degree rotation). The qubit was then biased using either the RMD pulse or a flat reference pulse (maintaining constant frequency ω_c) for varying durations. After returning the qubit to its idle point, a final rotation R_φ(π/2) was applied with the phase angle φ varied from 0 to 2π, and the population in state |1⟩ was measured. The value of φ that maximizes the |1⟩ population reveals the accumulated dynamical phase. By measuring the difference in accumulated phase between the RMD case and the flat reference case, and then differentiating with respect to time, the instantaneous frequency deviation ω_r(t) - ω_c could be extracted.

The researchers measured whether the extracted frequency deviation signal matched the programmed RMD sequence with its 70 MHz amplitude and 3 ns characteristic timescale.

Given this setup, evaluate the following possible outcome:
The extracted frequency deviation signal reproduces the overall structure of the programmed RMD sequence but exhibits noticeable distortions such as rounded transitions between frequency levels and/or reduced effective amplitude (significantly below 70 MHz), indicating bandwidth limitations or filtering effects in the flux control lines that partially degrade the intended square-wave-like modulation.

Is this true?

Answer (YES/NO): NO